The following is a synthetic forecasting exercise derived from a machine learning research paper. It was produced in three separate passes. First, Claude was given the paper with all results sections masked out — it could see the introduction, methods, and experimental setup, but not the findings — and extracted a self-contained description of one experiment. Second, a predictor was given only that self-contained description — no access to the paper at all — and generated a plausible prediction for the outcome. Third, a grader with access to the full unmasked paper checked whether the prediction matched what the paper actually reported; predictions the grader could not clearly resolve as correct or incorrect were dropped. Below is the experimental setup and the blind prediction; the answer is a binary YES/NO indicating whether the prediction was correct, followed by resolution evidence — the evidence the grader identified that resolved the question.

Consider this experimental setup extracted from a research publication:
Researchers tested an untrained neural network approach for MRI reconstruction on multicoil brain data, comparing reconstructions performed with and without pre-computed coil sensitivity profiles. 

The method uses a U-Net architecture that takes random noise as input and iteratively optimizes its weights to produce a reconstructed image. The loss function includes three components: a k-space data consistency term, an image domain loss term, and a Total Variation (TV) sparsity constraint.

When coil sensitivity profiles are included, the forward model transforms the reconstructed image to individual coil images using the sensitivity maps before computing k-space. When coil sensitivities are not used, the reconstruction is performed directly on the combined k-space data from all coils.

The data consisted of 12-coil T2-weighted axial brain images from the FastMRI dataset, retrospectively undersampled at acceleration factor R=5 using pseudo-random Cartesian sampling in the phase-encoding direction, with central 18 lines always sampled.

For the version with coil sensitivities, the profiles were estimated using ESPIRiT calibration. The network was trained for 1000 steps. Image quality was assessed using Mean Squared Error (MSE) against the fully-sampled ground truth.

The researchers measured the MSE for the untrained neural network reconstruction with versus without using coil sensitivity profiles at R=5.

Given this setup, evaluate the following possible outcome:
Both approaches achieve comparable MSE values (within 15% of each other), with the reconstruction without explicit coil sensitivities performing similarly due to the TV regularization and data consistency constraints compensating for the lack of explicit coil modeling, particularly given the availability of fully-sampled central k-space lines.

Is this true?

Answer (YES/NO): NO